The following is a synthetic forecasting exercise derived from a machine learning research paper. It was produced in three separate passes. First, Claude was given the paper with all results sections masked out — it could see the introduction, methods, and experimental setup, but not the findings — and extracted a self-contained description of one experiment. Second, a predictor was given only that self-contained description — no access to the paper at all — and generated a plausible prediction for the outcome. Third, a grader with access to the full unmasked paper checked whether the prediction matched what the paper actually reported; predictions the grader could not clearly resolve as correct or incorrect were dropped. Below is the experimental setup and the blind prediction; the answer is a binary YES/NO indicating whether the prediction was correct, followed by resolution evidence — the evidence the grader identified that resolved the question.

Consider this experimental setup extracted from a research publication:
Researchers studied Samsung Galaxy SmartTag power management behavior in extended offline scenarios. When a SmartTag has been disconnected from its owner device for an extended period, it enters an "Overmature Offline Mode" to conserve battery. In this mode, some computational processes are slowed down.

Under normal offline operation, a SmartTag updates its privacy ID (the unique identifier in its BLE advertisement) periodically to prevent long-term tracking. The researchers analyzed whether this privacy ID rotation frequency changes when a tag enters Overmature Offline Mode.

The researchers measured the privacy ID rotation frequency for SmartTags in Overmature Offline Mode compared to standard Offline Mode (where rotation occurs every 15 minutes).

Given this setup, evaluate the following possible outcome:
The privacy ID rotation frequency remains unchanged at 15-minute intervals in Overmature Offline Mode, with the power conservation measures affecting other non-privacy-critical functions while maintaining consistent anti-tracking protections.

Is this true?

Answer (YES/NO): NO